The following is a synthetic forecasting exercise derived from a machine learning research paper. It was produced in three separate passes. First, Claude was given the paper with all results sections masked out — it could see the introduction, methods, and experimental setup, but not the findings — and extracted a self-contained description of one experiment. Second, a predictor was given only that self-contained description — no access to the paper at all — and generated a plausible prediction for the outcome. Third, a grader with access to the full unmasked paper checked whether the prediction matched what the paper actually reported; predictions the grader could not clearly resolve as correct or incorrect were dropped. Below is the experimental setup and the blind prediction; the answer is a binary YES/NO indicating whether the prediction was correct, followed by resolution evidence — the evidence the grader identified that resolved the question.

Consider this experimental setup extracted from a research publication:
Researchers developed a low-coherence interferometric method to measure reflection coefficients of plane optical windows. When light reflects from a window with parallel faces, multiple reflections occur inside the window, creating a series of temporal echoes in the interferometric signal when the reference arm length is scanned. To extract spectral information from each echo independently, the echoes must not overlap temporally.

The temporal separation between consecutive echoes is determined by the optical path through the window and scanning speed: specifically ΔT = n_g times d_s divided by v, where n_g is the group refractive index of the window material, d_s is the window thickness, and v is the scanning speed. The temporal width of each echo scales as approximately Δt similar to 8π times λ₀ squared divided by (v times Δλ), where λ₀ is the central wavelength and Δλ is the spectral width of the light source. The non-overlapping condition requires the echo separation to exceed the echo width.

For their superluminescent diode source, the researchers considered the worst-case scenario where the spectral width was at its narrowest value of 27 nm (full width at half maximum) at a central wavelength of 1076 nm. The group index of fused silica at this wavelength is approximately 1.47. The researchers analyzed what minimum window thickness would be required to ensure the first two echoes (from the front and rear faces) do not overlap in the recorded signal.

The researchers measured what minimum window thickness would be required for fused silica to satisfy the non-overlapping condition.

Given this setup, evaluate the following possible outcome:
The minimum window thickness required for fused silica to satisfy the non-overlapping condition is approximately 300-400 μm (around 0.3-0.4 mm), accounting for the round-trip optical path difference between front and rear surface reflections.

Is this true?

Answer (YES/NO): NO